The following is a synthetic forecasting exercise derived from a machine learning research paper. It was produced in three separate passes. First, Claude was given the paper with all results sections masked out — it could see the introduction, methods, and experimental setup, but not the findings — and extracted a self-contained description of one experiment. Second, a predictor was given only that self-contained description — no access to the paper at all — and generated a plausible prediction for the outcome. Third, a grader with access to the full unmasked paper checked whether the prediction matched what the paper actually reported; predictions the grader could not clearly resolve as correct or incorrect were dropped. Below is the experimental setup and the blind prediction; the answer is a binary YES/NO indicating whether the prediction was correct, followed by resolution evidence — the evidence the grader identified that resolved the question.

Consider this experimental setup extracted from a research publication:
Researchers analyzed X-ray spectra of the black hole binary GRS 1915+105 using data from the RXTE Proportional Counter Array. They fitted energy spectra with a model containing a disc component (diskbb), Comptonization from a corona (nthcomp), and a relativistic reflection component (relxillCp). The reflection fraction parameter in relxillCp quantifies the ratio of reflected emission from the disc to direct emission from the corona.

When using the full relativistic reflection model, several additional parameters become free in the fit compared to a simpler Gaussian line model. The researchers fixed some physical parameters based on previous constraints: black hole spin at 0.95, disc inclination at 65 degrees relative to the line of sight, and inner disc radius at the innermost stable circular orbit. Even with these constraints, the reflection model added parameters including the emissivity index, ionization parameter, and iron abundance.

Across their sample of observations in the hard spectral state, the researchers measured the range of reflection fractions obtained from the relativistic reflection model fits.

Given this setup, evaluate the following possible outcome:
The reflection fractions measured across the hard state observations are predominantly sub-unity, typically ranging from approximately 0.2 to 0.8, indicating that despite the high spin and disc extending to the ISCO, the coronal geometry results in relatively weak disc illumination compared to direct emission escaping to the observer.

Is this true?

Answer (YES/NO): NO